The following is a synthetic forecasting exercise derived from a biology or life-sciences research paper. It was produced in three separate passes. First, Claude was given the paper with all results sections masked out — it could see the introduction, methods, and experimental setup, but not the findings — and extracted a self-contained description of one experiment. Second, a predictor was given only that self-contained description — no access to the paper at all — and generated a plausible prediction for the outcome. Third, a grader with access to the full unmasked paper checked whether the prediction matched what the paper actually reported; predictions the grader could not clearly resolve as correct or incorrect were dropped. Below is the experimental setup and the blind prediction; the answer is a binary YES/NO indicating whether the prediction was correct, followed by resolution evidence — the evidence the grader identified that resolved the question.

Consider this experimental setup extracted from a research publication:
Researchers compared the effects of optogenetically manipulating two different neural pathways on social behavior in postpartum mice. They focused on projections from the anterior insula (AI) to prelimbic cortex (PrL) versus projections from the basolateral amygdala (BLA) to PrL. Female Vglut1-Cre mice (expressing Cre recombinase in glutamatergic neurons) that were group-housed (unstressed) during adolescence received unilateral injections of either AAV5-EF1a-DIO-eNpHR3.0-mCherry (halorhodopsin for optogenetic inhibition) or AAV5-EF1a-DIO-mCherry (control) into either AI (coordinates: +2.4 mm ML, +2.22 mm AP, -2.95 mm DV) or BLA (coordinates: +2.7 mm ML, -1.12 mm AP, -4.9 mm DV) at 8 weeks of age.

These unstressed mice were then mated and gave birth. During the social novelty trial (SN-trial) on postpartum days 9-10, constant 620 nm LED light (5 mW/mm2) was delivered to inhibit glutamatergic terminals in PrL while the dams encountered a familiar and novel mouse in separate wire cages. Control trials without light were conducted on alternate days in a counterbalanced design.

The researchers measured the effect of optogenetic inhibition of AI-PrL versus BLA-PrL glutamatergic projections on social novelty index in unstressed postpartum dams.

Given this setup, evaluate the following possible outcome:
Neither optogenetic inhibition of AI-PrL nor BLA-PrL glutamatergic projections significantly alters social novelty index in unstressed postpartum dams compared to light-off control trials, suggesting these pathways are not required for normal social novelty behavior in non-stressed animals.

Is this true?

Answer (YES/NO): NO